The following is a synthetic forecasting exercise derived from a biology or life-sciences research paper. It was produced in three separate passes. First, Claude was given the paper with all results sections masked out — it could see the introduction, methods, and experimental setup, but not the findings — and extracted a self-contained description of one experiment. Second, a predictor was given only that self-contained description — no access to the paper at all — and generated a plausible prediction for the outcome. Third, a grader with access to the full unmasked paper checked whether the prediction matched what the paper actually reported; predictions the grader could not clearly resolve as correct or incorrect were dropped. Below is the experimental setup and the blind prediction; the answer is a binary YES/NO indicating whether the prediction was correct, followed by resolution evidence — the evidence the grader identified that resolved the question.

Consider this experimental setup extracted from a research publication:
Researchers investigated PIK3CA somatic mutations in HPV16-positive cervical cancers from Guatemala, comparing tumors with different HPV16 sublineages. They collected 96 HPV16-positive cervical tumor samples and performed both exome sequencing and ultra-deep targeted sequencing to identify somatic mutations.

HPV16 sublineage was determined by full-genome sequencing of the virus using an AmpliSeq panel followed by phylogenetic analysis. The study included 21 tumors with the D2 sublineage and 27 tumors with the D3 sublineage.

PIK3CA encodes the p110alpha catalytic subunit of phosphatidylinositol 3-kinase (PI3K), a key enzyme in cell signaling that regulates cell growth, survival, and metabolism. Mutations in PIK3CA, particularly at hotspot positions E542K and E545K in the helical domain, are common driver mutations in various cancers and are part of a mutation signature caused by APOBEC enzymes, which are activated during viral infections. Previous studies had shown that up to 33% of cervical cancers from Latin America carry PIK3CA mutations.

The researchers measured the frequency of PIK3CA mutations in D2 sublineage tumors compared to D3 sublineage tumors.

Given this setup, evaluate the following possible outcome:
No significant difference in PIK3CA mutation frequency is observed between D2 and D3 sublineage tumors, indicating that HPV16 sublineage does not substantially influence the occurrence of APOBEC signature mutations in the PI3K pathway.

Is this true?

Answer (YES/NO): NO